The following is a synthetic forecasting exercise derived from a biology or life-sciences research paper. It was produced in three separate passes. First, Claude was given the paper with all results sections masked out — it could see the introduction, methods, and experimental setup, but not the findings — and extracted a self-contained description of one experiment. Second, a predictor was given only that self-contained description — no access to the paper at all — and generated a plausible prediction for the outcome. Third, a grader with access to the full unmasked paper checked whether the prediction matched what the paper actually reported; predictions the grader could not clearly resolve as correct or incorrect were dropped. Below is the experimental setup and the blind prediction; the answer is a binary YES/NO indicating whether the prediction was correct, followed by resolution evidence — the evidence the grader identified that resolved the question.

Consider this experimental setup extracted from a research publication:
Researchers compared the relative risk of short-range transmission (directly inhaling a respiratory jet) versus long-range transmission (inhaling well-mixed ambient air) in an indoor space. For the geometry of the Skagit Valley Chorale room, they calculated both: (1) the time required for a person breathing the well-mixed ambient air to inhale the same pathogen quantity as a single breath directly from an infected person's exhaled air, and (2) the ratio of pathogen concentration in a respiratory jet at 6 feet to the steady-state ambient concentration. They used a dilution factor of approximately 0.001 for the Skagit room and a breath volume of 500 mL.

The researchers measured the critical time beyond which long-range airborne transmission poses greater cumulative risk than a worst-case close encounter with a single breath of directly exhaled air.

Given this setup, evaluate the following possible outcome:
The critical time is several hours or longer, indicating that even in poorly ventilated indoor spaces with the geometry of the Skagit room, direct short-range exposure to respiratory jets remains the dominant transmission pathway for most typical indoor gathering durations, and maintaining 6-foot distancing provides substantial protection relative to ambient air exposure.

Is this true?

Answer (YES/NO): NO